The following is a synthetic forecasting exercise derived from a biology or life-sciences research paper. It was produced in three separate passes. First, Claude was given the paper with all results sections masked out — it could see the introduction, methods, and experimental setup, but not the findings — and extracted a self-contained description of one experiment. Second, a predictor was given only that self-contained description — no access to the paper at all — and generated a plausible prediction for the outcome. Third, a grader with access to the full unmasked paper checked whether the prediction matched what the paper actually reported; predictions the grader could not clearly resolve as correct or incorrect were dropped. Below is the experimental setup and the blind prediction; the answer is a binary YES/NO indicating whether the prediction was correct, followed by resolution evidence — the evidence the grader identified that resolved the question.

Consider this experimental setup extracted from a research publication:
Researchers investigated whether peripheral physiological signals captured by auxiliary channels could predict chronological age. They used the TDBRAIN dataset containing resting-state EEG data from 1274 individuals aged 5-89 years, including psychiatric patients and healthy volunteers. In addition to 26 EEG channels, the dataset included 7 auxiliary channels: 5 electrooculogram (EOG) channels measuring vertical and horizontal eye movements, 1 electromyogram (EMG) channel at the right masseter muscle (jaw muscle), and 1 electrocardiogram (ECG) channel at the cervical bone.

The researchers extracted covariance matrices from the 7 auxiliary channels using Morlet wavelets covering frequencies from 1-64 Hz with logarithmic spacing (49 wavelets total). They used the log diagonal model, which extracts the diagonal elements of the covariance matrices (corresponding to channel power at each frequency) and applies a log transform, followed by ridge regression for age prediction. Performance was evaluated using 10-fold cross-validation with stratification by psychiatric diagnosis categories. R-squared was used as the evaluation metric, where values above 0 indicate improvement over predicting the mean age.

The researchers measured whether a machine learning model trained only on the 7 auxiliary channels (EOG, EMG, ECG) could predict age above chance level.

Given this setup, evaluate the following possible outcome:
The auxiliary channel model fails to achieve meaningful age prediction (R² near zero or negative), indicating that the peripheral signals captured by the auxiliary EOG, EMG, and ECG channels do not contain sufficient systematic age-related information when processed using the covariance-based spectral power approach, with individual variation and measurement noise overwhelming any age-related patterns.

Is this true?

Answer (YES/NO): NO